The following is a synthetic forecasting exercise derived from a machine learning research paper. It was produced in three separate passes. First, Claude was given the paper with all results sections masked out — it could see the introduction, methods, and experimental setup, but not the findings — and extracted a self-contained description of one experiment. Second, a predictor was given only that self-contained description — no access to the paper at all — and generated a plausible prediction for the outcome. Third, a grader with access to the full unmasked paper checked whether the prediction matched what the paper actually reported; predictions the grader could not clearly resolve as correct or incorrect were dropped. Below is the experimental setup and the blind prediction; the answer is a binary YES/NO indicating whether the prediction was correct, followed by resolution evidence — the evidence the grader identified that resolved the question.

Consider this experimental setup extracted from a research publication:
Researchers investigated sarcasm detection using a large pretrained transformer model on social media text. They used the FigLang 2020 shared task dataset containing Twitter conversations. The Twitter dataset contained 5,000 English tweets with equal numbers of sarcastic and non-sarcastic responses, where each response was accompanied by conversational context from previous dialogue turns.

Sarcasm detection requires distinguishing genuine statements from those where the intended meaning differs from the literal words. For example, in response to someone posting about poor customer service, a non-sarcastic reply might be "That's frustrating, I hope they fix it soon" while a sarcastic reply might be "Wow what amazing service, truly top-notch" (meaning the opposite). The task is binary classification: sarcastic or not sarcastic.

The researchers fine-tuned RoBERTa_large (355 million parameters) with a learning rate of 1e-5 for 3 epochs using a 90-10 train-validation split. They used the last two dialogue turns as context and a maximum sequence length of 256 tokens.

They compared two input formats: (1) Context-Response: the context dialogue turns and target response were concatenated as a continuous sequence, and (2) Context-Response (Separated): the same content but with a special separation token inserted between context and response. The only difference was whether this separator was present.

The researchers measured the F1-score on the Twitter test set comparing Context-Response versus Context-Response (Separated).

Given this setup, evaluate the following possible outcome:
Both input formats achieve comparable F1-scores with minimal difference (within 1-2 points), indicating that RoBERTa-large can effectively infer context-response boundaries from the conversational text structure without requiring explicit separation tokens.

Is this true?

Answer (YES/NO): YES